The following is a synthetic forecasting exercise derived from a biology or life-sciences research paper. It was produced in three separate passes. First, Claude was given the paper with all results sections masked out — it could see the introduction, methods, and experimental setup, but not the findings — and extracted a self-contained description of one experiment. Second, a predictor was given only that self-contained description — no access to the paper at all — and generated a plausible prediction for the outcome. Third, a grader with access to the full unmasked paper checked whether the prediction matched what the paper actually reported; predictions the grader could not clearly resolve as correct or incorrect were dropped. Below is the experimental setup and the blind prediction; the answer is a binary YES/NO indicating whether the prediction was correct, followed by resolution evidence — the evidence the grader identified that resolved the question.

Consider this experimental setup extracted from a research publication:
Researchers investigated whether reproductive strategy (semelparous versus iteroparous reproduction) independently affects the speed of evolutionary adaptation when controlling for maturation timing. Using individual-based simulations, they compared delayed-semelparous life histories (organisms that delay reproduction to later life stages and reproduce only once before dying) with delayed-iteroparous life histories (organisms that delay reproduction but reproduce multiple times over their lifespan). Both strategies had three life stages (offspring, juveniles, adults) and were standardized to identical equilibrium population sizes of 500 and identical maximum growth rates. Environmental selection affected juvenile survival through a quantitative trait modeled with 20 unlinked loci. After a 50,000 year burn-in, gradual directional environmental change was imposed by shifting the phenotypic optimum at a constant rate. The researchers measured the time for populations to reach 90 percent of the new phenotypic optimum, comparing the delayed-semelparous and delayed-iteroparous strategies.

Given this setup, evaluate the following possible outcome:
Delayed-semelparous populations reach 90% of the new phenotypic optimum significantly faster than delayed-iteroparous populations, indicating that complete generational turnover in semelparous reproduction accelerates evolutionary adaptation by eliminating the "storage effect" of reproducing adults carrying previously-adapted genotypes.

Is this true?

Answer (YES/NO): YES